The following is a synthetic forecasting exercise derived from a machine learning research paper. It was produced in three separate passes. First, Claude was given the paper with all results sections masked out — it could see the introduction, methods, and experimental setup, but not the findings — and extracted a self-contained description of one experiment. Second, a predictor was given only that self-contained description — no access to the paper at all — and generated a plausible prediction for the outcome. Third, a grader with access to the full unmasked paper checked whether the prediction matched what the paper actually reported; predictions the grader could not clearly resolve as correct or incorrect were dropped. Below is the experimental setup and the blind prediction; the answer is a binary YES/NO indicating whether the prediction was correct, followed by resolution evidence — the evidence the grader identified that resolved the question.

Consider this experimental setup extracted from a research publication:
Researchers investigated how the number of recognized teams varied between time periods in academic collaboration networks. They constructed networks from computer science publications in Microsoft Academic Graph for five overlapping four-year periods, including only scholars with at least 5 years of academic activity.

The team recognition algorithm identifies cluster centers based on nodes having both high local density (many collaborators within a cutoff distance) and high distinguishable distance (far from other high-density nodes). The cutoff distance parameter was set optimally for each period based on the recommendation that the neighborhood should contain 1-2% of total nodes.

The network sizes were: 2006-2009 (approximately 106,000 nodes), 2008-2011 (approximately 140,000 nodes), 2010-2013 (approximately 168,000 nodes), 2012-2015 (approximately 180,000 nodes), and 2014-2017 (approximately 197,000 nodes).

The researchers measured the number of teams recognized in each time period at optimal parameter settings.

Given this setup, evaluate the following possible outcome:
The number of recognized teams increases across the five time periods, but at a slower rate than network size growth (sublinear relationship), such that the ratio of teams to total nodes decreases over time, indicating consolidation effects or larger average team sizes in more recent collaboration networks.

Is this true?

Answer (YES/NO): NO